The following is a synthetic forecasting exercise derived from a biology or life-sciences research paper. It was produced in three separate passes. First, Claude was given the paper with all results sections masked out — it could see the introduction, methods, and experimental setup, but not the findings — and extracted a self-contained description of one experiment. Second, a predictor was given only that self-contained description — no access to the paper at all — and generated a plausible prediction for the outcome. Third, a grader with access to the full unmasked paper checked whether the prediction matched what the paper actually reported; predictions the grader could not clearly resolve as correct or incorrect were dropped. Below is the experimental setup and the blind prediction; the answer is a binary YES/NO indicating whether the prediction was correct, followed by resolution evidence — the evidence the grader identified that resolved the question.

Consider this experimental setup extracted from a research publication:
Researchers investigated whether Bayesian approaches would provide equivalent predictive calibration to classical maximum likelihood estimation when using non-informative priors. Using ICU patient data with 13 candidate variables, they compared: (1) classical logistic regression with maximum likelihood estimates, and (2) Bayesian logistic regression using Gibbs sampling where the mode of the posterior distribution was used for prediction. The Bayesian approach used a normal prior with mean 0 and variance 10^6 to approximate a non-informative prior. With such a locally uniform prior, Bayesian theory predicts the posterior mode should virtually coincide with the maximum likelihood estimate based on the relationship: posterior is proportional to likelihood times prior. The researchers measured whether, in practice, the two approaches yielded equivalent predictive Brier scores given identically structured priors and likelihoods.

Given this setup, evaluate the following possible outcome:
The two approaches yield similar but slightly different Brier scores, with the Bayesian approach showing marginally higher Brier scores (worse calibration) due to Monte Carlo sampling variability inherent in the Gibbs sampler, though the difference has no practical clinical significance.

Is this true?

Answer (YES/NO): NO